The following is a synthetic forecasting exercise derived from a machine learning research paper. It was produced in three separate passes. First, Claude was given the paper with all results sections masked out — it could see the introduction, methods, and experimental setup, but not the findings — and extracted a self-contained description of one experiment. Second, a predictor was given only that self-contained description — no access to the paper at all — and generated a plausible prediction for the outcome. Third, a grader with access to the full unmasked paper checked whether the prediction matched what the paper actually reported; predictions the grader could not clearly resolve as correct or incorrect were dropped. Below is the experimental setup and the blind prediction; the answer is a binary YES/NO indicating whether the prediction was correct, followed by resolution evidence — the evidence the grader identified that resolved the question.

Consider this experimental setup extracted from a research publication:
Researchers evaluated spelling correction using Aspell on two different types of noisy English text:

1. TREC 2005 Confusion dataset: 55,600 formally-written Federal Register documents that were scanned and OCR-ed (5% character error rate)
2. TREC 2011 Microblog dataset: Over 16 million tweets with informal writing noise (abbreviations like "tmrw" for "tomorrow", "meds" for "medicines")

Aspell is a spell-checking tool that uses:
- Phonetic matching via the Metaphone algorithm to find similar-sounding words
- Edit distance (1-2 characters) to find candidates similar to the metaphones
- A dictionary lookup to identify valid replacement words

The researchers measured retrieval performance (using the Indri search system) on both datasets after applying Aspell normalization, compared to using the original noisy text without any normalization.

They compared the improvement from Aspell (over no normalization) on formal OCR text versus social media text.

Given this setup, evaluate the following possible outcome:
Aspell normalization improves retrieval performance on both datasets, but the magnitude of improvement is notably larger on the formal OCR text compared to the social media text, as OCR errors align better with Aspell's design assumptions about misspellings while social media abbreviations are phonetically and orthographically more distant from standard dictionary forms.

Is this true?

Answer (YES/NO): NO